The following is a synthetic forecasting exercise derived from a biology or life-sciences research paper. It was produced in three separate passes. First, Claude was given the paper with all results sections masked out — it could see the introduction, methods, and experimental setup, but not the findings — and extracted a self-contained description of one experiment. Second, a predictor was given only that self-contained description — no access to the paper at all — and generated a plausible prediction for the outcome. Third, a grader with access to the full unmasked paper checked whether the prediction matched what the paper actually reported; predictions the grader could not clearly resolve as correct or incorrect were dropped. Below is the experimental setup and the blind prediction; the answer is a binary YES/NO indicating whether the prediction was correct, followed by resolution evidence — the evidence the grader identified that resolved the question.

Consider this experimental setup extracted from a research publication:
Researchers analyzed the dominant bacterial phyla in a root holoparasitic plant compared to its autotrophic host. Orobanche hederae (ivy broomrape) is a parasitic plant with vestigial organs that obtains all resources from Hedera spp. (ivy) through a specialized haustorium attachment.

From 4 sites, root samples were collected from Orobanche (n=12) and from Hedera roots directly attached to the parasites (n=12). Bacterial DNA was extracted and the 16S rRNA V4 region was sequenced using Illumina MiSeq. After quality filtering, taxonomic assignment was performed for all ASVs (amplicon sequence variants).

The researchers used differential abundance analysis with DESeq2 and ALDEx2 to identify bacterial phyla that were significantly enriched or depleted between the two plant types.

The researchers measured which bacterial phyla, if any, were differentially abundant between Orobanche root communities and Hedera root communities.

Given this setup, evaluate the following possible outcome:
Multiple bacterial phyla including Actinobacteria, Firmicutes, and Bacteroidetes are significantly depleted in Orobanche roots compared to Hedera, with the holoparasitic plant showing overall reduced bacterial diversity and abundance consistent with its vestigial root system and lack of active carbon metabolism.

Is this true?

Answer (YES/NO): NO